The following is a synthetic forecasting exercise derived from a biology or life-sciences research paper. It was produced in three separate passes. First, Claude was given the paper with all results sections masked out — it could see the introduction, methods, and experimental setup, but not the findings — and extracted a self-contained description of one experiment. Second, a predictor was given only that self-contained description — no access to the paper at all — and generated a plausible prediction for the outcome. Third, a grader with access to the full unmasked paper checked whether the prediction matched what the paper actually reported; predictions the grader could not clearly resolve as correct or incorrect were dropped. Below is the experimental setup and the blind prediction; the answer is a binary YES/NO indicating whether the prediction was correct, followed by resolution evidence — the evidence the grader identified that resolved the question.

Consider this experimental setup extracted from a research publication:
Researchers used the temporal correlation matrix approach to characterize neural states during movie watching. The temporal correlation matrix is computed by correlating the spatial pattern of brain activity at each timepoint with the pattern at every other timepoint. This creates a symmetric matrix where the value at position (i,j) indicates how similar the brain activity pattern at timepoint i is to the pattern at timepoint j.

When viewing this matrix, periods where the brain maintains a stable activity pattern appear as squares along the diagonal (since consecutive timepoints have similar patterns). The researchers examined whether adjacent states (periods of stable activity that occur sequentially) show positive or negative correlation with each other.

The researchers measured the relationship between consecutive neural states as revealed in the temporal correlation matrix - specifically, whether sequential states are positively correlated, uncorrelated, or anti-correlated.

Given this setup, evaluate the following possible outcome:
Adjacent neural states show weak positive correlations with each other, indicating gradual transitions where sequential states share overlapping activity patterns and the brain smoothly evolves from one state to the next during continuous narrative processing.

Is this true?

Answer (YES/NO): NO